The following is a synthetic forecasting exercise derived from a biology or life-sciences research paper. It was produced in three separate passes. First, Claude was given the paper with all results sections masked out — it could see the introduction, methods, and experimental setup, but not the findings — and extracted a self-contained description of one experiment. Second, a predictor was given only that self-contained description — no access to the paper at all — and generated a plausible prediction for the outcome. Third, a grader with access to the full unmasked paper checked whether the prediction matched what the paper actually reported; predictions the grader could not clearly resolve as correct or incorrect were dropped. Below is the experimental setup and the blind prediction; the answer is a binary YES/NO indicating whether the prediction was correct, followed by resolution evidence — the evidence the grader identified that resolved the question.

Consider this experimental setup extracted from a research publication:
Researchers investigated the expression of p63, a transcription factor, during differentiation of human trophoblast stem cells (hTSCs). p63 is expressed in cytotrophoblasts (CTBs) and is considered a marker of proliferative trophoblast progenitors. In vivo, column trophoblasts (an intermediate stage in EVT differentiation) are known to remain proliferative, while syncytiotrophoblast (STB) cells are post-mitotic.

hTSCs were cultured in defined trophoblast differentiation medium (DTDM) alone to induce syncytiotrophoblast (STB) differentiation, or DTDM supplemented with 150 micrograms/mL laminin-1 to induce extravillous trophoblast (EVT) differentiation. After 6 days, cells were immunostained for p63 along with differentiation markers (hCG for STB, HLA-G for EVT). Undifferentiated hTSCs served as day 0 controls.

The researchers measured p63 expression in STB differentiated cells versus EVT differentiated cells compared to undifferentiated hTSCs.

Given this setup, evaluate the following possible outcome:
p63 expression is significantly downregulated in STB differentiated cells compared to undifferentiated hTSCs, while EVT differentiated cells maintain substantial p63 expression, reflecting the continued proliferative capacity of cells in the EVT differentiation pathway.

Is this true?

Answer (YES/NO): NO